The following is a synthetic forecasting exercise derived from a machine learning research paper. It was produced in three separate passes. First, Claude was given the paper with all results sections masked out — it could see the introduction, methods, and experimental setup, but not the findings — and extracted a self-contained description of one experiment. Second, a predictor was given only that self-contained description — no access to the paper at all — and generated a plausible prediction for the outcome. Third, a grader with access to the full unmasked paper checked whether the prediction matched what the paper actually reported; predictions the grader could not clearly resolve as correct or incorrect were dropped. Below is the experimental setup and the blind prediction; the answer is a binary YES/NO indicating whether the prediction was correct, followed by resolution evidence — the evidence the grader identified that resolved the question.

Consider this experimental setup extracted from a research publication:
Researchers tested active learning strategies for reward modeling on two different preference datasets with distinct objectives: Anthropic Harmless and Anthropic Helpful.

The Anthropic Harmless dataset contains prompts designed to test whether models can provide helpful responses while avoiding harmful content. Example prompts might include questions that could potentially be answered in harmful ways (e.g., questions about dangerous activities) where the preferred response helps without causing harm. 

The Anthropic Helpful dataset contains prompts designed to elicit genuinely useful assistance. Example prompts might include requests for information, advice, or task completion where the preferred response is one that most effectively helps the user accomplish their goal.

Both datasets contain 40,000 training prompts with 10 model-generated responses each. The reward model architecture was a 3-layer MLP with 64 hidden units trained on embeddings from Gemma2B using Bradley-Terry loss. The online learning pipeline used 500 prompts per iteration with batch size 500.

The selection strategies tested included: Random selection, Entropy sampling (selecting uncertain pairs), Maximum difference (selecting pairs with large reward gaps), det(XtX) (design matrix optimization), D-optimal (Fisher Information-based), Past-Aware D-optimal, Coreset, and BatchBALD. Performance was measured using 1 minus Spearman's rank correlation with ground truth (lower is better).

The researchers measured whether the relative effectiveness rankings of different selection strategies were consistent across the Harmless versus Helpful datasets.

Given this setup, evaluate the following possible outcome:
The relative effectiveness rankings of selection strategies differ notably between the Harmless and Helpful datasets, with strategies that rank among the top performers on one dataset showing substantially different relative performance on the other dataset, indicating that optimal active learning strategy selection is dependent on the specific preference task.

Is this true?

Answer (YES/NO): NO